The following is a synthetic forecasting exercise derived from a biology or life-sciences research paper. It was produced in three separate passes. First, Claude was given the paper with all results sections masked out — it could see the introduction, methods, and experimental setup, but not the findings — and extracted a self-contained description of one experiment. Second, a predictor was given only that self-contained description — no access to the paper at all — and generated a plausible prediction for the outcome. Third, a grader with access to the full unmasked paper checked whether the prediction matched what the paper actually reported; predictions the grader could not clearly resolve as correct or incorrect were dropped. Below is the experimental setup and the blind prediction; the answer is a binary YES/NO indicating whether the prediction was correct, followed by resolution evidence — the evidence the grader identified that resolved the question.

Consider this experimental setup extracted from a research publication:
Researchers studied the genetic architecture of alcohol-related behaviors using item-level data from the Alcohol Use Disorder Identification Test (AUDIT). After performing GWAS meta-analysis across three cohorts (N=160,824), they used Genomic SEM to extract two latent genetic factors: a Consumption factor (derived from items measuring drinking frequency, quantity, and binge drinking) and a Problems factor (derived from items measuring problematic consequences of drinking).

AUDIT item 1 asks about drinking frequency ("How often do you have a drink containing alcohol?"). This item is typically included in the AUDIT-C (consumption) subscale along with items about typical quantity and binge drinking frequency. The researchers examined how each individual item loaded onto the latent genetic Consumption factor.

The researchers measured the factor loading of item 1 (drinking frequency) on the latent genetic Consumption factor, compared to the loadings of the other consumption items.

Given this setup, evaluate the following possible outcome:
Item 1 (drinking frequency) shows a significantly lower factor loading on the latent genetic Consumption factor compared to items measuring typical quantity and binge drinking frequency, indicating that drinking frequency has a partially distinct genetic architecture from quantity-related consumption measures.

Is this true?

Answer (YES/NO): YES